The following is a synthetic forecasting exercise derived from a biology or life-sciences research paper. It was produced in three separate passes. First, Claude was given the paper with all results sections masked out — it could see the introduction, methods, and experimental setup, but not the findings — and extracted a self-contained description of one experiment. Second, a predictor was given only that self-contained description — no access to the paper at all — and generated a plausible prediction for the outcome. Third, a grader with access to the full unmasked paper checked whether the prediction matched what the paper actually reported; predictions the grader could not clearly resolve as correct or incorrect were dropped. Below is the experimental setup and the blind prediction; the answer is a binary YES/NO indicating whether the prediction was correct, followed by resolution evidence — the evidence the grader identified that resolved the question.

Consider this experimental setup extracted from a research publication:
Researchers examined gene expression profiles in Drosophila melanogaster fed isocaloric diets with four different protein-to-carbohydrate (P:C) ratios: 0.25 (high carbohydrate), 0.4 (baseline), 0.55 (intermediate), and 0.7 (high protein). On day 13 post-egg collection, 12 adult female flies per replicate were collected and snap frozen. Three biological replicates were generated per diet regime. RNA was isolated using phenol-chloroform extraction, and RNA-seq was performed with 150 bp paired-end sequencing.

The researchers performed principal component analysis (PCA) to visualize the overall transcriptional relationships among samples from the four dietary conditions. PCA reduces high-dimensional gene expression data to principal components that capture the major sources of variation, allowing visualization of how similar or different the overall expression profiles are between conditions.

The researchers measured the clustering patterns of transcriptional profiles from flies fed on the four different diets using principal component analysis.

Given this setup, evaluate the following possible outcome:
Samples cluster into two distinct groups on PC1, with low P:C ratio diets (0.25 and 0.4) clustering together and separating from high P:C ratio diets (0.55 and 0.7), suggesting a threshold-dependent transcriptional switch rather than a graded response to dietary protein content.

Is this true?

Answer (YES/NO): NO